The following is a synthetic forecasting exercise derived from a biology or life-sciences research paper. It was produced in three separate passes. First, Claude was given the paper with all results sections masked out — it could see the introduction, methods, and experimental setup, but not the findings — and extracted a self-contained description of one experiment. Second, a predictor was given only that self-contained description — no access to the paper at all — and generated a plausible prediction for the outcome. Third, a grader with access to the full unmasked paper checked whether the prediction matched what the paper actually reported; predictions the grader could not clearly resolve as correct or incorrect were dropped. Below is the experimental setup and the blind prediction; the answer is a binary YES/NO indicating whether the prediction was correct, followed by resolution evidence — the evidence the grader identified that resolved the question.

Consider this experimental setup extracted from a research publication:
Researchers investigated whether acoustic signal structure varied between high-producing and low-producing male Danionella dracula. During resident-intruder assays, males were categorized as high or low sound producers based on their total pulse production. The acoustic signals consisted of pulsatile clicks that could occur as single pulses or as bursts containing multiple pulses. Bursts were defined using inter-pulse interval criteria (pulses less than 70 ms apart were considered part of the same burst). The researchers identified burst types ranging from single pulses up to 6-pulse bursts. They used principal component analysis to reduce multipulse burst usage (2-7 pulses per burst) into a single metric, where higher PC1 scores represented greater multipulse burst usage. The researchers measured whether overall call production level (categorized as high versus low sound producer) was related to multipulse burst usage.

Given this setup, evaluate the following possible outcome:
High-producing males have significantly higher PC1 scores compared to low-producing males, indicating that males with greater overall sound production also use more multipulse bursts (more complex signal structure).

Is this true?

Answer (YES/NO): YES